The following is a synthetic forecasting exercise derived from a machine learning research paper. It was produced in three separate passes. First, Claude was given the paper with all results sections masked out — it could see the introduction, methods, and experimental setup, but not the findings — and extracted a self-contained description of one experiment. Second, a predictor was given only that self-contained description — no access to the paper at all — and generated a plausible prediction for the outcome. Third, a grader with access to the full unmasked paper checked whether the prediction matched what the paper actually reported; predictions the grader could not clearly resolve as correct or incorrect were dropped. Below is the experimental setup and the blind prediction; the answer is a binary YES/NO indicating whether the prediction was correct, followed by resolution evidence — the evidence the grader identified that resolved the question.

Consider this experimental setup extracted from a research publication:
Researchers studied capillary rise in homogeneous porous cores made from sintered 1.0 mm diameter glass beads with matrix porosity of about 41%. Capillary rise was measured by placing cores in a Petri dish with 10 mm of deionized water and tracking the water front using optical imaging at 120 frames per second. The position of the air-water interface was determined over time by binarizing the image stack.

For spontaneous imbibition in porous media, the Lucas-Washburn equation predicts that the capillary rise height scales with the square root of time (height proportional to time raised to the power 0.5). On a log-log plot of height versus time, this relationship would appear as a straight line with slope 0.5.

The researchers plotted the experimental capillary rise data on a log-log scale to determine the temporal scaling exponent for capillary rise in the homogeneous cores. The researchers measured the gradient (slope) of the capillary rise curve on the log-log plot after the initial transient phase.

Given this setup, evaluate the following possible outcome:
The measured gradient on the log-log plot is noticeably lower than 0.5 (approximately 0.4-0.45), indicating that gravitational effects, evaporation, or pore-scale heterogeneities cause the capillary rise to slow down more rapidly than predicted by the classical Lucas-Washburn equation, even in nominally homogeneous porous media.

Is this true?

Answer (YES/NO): NO